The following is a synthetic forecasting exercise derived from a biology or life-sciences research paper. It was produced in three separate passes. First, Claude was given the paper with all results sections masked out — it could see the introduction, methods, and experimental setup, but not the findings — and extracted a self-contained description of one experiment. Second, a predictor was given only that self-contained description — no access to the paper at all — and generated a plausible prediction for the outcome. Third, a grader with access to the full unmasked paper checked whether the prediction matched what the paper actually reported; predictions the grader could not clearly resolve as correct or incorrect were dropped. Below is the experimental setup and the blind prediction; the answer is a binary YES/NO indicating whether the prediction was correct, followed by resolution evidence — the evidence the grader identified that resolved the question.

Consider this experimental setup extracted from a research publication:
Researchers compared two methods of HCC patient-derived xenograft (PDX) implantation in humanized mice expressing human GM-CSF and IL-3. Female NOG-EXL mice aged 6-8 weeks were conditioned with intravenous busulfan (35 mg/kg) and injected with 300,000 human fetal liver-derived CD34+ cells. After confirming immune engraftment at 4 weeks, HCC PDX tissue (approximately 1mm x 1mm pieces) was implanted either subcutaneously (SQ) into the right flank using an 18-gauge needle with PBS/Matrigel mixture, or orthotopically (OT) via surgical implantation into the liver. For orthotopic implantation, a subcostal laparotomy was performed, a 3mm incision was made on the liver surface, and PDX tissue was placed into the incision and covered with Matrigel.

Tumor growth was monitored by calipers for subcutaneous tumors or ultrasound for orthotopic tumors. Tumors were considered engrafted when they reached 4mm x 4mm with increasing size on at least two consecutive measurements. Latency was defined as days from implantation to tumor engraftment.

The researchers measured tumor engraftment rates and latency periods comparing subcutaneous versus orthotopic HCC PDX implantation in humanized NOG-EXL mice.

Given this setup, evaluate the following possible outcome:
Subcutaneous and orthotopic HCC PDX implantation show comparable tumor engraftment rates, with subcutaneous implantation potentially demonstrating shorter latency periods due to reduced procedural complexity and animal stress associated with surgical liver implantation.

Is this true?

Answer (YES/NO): NO